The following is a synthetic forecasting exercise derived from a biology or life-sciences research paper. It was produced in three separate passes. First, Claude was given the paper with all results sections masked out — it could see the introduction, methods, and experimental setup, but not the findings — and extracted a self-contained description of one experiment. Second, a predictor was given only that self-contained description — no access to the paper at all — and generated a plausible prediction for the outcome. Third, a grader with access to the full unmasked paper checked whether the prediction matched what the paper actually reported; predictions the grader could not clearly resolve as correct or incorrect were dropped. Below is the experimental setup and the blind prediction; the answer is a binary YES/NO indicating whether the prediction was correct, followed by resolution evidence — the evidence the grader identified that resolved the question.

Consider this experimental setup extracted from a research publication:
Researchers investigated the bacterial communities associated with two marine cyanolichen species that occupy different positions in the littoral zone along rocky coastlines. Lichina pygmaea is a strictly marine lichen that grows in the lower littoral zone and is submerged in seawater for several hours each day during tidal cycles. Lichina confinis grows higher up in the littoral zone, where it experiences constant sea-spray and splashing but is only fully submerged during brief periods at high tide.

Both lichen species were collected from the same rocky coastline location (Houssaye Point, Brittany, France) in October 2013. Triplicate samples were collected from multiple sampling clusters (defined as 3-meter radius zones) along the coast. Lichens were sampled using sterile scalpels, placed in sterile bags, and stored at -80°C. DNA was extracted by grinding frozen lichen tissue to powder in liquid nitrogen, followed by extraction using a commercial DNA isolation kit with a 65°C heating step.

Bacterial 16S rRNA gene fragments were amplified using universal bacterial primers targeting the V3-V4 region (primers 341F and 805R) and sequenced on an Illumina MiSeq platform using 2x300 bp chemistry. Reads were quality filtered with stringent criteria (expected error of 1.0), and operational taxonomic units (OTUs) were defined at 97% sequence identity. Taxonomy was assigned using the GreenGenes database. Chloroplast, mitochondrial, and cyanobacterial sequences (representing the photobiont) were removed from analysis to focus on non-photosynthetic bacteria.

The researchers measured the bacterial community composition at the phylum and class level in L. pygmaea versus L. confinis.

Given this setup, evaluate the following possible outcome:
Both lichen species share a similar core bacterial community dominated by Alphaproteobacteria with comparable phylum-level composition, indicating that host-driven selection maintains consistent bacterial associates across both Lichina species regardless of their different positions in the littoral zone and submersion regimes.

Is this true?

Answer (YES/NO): NO